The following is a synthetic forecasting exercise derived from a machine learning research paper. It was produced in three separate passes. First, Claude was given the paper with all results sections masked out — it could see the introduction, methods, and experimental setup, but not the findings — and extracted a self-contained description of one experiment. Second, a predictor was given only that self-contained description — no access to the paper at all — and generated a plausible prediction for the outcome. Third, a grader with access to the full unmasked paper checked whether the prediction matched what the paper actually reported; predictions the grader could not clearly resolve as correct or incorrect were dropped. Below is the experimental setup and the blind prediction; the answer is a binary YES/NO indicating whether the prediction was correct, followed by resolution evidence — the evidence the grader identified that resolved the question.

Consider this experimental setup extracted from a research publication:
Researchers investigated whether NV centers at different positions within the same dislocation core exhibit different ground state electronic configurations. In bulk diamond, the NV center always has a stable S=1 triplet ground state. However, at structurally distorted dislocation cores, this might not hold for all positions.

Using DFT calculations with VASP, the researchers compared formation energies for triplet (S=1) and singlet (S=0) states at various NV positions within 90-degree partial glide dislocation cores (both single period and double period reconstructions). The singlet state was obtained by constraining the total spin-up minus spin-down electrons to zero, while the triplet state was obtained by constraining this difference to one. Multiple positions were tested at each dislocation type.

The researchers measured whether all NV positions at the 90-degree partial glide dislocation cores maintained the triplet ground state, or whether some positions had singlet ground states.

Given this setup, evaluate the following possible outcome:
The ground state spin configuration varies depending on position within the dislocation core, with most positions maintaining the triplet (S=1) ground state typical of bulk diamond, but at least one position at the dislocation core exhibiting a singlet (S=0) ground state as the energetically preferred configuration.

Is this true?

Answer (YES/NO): NO